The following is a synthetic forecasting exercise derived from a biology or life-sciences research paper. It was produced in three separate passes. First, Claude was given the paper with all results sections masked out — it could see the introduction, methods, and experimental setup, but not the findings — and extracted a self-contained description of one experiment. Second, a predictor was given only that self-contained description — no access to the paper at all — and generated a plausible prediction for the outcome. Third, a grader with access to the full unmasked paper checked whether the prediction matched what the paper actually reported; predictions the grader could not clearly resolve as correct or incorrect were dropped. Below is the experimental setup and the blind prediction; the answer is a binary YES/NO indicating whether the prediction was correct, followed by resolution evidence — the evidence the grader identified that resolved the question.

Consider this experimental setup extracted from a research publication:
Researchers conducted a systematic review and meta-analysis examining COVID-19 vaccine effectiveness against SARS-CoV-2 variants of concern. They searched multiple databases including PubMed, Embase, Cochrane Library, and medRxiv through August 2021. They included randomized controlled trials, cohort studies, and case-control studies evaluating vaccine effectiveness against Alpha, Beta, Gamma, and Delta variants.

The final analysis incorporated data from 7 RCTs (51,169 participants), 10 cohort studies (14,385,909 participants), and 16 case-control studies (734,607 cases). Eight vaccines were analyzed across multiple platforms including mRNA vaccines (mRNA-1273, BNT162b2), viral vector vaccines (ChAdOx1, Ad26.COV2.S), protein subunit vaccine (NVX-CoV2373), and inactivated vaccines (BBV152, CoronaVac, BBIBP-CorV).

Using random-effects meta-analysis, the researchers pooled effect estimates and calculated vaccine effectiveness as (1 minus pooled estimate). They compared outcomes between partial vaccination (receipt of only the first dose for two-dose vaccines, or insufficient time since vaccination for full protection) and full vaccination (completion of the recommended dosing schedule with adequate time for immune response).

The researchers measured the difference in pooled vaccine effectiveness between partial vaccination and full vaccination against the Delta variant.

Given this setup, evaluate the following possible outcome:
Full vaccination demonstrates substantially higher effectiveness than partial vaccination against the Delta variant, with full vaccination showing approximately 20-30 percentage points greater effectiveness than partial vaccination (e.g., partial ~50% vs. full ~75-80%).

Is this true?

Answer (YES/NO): NO